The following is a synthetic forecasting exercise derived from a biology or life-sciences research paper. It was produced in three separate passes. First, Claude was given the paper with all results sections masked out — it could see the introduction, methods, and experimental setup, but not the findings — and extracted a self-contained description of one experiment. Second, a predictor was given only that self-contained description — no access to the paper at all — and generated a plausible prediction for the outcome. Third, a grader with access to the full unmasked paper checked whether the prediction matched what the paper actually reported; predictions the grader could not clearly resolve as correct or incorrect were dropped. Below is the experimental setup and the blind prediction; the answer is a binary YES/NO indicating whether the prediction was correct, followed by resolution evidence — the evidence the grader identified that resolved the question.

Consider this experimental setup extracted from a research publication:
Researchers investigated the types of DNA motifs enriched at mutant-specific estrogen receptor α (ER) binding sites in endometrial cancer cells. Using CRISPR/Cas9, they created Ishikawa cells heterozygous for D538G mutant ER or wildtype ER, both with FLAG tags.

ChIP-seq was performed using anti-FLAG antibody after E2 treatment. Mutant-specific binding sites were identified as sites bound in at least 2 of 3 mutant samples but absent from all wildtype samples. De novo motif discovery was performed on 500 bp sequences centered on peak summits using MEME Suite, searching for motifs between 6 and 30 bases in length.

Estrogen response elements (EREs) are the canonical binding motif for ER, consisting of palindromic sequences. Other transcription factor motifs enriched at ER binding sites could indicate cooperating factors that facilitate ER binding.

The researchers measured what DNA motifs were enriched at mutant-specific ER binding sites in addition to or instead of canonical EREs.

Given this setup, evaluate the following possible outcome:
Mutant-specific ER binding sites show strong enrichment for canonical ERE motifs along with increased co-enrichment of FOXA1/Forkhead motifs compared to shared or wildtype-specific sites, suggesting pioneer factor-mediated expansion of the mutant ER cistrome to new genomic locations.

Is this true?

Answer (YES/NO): NO